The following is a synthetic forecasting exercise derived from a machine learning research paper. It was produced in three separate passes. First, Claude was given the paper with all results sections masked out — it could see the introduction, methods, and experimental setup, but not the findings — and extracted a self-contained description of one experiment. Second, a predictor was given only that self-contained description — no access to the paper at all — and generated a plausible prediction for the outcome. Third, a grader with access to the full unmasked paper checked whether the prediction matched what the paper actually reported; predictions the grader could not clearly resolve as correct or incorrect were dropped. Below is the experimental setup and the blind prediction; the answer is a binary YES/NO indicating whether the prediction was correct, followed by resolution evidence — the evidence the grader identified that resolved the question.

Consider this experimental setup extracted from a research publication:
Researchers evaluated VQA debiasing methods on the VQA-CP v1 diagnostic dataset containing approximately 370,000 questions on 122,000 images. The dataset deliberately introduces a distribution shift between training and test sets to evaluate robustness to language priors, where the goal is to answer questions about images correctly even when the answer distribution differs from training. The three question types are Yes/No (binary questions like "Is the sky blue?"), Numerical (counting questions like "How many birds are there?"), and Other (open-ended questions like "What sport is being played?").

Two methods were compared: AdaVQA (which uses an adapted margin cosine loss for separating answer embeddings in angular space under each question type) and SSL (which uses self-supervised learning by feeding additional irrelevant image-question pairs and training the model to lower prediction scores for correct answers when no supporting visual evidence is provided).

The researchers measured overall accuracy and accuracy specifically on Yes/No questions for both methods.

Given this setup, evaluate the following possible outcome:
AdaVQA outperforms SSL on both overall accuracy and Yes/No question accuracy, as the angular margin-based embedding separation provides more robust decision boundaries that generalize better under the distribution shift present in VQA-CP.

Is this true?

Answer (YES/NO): YES